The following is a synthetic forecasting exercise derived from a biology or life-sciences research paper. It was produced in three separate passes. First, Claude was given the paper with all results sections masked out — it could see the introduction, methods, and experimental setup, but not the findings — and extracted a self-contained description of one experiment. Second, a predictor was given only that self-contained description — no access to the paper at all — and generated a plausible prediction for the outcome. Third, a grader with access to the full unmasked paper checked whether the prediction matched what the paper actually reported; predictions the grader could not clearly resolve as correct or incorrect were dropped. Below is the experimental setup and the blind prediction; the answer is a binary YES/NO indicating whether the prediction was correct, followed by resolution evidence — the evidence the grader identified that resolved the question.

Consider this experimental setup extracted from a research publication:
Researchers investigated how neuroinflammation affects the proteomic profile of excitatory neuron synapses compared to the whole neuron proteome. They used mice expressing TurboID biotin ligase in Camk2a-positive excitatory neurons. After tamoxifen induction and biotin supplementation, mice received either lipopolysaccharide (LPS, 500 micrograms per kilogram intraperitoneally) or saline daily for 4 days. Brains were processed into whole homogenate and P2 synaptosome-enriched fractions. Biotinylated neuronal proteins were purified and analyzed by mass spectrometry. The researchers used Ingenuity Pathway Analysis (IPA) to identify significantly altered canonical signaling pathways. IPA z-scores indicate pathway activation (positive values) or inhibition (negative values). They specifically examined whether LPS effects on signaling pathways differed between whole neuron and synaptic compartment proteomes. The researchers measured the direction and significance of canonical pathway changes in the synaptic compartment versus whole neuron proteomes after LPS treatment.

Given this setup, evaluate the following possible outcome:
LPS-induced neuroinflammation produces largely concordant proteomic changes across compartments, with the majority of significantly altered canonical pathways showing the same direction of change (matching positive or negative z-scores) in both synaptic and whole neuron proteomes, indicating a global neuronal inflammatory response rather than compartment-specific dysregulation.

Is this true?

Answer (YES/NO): NO